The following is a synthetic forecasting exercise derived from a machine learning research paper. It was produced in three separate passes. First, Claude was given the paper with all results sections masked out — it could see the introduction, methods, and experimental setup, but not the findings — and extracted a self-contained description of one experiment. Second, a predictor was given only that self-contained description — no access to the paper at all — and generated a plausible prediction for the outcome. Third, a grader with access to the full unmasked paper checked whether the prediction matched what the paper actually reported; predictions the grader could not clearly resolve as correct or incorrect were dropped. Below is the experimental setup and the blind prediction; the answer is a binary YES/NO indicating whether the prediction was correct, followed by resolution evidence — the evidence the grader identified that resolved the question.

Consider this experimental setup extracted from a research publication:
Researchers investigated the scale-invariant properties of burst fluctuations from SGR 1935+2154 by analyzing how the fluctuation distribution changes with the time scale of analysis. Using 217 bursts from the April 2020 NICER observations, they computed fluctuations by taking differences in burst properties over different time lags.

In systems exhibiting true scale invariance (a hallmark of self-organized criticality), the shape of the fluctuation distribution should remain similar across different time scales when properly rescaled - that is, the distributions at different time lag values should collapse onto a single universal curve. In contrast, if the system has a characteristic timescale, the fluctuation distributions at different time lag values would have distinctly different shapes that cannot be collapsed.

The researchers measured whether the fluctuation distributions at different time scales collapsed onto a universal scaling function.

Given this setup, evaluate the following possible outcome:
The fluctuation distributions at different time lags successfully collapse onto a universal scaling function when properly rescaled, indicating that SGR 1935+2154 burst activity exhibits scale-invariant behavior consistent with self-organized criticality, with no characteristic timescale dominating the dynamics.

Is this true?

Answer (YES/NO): YES